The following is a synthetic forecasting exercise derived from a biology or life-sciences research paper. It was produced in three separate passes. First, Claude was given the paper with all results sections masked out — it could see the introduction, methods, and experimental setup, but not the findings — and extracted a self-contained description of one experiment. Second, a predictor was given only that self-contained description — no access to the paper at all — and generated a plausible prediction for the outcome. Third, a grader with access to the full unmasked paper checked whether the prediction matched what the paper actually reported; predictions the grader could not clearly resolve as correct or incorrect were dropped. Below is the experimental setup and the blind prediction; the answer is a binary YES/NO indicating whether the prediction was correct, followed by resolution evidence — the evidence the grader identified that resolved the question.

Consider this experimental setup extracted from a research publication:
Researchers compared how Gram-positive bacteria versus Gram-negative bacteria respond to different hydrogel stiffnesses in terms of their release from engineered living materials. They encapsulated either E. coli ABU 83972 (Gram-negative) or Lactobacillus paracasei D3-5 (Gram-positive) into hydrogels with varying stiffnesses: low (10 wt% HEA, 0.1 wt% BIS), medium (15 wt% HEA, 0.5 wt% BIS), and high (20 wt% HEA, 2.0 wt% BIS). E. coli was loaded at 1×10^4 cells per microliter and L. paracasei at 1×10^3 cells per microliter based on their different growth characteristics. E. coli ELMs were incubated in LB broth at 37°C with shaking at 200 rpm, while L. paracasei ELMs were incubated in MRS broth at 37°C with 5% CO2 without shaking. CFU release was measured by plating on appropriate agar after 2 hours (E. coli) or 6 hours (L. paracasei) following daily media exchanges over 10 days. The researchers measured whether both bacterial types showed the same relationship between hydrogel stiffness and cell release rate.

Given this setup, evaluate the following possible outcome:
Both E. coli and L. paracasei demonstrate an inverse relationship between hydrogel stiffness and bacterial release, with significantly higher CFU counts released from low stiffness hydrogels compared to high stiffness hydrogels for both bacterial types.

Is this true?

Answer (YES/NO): YES